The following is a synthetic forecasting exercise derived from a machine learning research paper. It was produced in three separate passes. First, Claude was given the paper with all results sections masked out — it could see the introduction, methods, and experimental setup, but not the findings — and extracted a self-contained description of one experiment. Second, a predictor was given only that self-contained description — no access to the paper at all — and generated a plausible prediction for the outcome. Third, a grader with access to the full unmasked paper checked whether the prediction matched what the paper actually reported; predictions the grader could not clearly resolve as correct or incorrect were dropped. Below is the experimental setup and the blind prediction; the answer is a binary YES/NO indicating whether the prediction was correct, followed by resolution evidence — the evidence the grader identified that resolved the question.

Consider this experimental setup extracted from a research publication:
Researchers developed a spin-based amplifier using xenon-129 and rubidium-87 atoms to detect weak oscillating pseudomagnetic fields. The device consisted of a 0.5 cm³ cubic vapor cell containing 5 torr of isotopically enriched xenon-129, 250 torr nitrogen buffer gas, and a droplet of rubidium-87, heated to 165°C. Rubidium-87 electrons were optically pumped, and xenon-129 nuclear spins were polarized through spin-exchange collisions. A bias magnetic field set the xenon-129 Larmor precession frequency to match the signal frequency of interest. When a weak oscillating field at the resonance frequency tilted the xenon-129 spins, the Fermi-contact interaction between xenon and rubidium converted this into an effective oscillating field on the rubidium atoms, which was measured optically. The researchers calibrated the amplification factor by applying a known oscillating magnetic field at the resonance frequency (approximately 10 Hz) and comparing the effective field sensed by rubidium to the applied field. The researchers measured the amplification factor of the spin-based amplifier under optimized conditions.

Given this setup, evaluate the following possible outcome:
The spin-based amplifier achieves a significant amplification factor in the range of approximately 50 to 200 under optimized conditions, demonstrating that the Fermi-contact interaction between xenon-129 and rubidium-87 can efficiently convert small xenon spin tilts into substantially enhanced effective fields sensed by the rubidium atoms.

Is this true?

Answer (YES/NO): NO